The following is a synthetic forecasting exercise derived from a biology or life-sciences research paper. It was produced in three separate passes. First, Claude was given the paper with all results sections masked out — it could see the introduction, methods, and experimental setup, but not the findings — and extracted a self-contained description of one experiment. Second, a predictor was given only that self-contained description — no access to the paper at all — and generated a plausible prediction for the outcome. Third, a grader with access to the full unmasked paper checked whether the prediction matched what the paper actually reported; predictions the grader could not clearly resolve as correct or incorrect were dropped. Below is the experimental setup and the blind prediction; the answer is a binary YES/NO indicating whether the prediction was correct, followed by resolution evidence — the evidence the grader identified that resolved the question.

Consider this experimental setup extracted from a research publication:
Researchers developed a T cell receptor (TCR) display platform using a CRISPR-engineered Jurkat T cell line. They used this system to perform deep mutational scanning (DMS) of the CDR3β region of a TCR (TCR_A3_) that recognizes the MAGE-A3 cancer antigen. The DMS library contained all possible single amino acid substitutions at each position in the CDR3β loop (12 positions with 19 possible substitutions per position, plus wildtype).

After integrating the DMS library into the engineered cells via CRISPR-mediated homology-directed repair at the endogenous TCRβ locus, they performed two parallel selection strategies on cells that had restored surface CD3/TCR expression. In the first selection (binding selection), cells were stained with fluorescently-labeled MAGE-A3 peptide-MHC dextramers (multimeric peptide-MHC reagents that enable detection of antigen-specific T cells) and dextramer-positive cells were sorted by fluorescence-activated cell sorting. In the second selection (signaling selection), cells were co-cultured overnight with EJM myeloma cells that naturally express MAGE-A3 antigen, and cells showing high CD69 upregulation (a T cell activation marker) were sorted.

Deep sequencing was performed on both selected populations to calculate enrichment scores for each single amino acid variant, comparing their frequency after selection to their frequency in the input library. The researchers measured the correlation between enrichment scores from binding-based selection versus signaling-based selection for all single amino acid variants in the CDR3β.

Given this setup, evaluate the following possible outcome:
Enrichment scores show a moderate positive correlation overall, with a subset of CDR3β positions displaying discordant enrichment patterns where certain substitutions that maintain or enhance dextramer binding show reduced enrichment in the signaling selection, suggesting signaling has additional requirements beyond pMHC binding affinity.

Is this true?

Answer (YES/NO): NO